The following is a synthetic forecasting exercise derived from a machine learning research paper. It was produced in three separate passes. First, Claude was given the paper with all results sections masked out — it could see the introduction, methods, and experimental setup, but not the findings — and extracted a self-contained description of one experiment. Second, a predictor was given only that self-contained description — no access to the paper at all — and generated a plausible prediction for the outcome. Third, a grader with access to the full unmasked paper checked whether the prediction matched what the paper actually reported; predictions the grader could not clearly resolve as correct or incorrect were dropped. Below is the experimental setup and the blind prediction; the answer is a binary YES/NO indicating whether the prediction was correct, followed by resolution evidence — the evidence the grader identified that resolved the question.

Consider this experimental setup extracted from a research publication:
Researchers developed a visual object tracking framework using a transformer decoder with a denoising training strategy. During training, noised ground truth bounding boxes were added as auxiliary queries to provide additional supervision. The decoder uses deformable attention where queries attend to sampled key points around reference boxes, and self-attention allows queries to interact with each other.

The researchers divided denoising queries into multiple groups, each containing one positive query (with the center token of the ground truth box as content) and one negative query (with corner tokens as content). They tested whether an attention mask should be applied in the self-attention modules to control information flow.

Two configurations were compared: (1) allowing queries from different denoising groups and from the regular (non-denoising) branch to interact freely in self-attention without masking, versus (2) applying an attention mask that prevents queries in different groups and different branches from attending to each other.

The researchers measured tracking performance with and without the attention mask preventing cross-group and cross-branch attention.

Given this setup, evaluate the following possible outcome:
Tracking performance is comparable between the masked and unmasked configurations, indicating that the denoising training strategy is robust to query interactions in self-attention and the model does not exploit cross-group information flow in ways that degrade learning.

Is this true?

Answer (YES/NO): NO